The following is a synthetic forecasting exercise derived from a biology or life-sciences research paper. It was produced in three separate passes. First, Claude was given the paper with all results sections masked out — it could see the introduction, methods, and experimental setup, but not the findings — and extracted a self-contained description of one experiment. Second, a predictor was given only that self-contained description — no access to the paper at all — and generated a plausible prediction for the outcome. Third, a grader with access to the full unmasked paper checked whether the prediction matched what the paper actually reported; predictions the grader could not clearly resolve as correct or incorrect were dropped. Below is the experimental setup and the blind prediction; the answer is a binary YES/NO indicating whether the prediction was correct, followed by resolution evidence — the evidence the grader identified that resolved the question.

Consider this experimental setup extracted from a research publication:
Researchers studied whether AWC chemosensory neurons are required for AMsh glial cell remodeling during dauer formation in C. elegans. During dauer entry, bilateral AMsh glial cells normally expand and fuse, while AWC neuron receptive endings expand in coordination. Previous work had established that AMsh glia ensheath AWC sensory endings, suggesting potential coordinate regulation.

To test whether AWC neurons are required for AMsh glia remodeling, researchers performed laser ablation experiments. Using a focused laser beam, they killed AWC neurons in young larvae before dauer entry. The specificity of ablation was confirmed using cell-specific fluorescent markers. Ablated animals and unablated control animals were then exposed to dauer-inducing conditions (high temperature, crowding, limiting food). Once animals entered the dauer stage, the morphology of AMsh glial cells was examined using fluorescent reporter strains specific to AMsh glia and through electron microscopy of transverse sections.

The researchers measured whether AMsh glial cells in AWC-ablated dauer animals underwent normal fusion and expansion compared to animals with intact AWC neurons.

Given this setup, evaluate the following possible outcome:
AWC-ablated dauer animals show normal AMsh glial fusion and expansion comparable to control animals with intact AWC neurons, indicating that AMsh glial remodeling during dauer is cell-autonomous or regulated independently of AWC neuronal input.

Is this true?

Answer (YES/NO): YES